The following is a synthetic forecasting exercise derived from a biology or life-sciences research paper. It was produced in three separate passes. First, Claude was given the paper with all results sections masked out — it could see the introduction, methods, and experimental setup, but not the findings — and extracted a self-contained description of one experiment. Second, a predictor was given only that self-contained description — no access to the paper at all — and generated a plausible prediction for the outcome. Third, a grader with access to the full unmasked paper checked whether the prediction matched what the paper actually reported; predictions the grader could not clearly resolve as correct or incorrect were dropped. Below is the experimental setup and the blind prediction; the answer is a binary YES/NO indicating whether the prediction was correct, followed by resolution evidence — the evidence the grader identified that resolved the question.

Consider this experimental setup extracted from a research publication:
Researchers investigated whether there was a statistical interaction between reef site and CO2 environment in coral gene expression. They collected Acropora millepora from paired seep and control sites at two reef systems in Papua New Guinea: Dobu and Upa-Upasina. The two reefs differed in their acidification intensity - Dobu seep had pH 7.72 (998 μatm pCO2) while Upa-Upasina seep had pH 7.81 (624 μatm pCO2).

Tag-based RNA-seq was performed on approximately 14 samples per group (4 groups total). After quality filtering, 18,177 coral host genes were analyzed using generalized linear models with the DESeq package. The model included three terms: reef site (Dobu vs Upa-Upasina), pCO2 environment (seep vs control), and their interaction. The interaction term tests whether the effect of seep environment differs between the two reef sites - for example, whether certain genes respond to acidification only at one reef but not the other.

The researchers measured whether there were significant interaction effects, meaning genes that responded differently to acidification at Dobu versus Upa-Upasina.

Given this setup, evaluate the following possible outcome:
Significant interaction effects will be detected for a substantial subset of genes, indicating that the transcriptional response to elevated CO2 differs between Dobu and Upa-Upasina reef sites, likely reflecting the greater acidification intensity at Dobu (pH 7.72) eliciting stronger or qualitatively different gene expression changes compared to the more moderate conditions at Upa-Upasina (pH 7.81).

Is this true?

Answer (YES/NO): NO